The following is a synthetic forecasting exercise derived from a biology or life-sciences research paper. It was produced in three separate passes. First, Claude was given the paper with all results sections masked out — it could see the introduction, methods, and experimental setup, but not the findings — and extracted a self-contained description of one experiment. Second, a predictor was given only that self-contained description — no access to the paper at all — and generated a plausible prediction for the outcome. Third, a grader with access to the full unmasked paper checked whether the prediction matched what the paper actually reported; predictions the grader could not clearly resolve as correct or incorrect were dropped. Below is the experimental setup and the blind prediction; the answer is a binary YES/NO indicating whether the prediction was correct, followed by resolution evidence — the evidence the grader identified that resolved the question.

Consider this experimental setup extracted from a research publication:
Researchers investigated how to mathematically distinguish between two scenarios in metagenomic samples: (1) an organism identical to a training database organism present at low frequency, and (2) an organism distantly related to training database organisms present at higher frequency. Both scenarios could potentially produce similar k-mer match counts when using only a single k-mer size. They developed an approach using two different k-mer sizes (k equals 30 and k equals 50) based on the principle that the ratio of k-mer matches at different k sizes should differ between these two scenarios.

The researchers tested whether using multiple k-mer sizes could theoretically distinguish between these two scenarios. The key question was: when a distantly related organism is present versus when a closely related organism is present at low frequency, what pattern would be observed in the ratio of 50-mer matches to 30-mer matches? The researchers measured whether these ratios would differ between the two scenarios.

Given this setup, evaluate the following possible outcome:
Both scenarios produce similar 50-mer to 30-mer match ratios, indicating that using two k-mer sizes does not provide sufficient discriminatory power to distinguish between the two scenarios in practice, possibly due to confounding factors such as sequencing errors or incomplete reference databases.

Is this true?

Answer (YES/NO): NO